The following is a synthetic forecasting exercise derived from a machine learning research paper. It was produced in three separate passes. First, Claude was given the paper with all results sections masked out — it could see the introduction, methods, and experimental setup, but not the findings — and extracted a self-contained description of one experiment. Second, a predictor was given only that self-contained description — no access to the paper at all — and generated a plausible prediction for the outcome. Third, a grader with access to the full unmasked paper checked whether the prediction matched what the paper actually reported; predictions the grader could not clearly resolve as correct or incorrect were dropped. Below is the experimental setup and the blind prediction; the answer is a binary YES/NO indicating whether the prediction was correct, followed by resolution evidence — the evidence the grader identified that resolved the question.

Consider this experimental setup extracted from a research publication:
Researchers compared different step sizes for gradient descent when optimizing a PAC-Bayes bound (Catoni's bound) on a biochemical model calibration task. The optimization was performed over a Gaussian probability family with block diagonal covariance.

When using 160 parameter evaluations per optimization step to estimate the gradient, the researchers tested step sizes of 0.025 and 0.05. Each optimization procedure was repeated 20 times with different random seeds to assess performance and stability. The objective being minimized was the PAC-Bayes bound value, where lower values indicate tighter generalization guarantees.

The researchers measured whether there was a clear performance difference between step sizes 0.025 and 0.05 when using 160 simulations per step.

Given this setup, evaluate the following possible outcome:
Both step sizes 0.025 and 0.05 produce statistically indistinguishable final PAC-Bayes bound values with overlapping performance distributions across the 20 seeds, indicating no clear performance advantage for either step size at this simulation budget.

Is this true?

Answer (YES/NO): NO